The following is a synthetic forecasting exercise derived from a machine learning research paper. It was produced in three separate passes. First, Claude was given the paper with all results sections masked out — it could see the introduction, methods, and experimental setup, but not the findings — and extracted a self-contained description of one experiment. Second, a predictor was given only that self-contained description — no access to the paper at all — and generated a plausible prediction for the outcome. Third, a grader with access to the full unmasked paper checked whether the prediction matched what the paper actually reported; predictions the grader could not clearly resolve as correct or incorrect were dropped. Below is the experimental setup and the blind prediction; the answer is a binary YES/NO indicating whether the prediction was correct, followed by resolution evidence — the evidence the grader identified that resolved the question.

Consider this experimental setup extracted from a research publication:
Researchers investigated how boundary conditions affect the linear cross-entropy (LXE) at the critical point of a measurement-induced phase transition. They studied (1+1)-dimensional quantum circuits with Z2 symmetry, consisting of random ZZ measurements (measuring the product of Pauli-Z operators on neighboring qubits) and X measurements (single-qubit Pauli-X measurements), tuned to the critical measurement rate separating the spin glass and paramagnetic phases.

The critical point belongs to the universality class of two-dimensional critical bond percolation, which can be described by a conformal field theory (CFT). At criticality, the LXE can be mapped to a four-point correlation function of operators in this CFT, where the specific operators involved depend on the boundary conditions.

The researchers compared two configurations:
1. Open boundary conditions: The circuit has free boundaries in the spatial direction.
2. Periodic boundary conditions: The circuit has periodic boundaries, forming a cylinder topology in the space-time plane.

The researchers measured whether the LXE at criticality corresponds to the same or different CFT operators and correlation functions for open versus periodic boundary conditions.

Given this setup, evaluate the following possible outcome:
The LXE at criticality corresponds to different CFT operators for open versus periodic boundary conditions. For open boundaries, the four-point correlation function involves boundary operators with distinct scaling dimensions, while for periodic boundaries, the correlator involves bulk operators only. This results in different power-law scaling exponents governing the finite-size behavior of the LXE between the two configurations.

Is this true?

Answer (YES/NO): YES